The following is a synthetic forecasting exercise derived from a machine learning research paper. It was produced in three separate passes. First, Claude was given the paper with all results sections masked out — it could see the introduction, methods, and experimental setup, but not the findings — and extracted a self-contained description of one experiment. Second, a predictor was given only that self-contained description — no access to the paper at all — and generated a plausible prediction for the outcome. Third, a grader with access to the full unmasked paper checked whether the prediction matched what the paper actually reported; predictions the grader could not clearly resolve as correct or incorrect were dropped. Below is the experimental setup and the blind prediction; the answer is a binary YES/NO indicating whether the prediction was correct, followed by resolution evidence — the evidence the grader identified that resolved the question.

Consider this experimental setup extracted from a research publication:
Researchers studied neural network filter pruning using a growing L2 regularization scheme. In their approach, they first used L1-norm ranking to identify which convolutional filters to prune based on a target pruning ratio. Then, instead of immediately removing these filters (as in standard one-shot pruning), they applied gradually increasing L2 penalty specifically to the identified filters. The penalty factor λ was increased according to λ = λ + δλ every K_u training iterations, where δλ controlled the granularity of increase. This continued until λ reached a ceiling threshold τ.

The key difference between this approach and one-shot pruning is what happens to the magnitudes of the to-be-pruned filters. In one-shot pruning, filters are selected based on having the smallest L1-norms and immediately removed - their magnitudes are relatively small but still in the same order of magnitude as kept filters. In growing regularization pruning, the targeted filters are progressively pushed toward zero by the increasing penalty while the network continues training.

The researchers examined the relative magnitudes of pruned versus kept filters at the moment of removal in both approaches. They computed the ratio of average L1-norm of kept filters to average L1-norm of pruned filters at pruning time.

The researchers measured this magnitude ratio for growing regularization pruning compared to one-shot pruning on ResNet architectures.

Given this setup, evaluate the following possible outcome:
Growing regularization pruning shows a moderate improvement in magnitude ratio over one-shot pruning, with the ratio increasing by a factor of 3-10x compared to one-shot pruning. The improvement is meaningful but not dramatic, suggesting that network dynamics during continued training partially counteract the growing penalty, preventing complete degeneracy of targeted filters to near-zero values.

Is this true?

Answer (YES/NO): NO